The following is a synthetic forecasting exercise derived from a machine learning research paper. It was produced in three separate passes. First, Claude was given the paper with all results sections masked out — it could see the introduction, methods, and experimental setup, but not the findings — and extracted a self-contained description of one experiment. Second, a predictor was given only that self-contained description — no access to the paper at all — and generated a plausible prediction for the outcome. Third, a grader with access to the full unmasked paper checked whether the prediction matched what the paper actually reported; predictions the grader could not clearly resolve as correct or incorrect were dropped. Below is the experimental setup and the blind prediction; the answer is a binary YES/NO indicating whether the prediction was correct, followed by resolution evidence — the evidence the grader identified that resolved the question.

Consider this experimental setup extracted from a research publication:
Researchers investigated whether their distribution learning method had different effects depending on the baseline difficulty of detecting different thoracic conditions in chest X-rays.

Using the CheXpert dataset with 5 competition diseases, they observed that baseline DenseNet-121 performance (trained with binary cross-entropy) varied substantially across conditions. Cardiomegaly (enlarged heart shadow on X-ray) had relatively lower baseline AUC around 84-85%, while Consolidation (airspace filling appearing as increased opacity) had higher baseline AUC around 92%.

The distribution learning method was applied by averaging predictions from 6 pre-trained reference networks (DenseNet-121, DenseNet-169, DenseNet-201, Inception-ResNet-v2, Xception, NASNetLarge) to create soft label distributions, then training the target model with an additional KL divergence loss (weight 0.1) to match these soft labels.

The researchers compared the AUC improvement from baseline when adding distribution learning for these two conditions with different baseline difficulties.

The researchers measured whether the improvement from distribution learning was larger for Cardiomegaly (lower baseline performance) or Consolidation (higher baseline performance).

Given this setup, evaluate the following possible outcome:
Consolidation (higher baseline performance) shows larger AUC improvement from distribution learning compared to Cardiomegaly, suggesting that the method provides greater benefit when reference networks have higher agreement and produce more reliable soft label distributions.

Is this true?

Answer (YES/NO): NO